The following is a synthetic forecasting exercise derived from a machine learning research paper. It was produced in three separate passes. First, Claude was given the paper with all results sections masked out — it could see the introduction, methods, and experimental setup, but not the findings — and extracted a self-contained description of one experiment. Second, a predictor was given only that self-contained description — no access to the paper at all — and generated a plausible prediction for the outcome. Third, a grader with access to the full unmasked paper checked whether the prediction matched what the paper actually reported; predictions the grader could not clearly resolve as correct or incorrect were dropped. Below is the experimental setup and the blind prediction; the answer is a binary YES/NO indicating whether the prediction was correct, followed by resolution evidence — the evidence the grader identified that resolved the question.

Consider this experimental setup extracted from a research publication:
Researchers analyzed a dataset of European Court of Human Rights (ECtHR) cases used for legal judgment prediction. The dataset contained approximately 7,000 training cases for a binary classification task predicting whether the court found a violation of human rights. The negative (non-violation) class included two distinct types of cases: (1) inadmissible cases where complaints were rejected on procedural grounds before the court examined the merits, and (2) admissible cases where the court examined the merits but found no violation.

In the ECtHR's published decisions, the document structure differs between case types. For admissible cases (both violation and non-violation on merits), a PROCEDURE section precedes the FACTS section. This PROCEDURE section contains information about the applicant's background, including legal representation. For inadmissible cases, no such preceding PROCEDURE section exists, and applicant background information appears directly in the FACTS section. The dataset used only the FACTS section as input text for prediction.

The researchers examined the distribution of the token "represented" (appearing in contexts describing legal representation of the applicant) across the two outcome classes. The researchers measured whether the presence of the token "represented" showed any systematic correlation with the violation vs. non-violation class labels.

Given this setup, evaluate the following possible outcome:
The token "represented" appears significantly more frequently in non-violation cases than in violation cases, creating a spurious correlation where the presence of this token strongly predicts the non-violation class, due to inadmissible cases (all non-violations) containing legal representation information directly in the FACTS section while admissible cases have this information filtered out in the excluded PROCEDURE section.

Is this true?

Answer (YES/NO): YES